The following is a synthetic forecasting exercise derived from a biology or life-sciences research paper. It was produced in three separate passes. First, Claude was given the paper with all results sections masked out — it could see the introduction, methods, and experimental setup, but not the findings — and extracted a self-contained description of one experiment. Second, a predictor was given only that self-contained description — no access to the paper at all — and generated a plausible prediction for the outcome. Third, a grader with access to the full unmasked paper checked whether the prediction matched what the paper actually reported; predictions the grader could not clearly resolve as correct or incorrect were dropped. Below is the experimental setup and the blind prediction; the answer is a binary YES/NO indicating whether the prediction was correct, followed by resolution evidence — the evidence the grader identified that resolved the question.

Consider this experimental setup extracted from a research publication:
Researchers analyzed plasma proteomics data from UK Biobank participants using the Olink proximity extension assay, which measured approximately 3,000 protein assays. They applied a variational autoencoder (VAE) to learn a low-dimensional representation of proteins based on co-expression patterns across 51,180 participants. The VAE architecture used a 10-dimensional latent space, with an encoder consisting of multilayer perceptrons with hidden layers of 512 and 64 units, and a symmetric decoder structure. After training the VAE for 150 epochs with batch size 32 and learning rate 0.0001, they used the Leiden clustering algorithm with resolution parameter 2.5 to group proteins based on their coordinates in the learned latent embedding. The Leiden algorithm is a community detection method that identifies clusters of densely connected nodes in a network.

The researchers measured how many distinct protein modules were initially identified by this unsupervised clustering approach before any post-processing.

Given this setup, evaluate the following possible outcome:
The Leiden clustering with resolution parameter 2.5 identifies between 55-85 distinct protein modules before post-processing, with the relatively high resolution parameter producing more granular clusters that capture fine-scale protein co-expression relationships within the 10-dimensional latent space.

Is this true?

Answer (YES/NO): NO